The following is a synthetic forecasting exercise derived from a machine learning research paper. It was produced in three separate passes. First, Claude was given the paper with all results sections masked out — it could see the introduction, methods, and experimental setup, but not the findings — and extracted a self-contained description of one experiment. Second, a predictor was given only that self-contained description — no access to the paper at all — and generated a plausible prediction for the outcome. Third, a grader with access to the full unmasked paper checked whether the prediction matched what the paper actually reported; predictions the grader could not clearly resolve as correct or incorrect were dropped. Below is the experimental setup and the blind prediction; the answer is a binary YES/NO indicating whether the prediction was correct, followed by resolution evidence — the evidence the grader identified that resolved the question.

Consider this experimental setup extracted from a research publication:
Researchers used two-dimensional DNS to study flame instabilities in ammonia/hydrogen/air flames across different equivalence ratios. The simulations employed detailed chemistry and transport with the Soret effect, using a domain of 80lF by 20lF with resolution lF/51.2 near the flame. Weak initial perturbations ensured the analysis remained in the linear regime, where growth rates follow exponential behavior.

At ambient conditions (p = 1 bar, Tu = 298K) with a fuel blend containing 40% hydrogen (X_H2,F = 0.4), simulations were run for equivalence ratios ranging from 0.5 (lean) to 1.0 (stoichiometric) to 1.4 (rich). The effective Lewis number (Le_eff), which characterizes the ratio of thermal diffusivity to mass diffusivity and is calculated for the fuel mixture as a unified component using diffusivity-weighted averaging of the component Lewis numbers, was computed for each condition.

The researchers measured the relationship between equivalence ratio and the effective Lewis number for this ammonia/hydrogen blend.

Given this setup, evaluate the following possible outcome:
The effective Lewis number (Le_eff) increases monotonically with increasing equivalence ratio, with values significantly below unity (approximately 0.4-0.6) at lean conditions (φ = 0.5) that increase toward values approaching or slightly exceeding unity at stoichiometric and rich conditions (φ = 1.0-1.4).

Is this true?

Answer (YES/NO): YES